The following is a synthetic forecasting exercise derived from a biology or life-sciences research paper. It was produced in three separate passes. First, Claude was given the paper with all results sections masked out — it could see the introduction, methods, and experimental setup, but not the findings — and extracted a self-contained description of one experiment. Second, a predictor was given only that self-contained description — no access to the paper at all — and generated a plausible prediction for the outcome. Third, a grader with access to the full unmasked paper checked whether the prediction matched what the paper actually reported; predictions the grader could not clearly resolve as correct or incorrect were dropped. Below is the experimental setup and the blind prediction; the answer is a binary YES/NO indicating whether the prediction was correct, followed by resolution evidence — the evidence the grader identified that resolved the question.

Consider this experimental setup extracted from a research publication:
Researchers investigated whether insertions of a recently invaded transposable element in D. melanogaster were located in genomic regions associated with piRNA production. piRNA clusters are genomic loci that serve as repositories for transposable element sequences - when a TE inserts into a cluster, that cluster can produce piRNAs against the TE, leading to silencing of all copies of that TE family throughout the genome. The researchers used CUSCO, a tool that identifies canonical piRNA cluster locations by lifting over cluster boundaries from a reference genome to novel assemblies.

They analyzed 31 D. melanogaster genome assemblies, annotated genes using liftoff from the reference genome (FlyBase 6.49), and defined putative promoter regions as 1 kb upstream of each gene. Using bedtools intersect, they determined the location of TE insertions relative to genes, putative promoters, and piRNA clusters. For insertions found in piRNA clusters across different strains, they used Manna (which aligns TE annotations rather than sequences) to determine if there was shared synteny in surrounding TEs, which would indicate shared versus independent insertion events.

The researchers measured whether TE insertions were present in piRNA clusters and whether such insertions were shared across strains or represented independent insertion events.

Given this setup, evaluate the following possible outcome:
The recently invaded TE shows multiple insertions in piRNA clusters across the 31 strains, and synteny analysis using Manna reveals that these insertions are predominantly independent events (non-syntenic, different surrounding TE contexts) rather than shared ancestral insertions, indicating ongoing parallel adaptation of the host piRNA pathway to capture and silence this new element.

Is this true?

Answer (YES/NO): NO